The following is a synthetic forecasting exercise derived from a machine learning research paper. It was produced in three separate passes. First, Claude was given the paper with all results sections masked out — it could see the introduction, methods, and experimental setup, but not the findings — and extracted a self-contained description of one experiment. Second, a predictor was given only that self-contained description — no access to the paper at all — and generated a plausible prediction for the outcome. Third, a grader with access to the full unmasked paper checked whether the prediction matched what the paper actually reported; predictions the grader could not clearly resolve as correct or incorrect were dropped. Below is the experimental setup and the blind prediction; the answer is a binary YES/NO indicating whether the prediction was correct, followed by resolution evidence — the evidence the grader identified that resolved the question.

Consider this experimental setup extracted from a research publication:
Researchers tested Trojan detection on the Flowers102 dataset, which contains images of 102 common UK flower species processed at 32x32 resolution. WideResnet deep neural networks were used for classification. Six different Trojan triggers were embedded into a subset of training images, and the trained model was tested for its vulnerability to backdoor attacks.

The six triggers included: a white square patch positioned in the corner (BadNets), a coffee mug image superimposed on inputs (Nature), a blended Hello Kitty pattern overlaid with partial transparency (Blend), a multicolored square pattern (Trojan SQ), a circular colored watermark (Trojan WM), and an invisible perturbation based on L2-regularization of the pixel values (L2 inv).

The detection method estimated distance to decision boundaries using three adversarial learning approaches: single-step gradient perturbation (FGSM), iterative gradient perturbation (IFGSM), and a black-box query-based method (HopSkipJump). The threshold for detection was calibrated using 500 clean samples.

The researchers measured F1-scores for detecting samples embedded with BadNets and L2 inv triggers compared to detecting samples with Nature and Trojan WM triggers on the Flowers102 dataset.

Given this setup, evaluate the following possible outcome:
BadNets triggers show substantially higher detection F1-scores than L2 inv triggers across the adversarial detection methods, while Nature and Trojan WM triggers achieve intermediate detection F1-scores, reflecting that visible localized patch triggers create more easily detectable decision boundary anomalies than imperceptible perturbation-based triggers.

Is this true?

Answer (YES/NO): NO